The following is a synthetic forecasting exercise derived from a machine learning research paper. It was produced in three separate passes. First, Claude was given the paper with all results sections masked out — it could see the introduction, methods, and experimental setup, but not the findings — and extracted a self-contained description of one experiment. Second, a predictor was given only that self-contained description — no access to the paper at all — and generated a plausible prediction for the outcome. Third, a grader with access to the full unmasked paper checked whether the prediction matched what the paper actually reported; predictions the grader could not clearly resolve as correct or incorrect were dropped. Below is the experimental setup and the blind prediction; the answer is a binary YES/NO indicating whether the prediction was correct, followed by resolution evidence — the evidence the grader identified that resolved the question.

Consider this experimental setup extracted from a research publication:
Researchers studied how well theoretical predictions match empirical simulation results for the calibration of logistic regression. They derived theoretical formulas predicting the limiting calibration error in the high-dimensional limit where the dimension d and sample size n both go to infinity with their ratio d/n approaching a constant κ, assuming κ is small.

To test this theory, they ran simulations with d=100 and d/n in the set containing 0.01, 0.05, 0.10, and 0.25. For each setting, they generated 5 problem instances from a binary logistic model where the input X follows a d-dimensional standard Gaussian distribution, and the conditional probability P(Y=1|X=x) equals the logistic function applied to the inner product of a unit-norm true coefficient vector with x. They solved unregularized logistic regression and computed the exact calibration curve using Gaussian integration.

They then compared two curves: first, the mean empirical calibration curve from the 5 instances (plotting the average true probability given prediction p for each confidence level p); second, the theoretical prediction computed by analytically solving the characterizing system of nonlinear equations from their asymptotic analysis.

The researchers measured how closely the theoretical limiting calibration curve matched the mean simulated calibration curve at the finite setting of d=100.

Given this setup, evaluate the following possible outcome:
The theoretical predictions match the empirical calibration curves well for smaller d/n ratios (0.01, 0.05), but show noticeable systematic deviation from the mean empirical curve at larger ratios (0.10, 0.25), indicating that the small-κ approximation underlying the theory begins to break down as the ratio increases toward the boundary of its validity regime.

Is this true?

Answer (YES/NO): NO